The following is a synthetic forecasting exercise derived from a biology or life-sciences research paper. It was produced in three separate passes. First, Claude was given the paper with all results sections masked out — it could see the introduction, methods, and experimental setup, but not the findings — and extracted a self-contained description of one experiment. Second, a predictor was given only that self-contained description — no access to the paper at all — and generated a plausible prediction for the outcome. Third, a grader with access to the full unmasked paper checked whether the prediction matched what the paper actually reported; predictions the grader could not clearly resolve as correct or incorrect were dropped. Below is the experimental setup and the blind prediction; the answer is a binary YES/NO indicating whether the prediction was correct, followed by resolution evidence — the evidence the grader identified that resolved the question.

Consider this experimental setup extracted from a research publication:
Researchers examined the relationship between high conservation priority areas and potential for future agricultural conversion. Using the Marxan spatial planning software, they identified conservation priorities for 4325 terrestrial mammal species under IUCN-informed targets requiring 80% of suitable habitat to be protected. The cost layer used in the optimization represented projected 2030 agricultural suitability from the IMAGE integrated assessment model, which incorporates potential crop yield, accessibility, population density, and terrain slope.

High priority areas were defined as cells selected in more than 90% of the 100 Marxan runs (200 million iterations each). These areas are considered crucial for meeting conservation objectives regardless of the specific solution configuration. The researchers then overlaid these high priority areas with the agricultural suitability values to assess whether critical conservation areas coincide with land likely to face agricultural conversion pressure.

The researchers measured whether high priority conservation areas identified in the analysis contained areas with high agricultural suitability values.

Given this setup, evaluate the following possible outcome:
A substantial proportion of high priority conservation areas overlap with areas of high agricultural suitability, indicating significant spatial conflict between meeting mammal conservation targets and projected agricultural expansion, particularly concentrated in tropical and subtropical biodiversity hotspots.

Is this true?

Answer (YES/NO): NO